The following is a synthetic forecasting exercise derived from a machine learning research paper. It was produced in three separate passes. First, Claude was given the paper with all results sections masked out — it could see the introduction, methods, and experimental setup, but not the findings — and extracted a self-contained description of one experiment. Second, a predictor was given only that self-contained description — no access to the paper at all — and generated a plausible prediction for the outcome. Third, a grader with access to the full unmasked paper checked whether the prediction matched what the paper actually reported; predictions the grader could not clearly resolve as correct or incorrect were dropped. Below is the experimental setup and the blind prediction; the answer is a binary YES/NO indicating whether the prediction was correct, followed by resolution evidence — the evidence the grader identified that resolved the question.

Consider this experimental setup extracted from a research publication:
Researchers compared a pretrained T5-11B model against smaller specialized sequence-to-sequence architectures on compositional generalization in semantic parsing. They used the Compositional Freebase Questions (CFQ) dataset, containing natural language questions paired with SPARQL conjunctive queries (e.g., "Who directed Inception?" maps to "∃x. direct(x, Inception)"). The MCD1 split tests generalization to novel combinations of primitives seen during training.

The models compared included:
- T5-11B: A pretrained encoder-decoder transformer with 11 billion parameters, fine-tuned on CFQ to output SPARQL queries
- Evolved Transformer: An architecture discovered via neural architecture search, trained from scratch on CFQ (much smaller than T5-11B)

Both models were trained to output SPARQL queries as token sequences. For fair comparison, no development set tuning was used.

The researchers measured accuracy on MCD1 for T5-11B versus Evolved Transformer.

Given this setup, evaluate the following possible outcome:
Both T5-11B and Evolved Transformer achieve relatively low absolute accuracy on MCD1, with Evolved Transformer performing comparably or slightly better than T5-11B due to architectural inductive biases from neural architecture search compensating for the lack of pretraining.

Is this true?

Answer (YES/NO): NO